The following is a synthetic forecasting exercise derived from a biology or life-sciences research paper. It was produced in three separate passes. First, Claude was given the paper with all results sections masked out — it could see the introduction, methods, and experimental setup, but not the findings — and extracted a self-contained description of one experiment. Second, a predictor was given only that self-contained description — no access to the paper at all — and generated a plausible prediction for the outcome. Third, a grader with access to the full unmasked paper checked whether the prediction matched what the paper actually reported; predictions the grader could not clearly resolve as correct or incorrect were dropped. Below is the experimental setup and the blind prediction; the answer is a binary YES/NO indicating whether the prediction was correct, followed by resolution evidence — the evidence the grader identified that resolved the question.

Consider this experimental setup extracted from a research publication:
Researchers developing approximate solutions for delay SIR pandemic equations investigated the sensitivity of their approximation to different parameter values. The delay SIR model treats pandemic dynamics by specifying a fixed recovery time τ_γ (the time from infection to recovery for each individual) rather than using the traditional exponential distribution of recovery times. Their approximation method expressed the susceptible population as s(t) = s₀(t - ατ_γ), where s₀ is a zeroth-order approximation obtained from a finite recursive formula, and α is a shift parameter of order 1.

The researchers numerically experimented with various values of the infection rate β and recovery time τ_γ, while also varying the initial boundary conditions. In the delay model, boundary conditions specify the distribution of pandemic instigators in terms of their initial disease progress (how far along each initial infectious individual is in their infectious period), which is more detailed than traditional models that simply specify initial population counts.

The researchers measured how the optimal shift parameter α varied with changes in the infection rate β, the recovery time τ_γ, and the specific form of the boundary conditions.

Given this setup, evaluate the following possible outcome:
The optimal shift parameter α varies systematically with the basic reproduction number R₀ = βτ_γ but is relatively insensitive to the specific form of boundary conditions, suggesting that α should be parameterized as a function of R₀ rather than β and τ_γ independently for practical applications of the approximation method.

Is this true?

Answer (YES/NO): NO